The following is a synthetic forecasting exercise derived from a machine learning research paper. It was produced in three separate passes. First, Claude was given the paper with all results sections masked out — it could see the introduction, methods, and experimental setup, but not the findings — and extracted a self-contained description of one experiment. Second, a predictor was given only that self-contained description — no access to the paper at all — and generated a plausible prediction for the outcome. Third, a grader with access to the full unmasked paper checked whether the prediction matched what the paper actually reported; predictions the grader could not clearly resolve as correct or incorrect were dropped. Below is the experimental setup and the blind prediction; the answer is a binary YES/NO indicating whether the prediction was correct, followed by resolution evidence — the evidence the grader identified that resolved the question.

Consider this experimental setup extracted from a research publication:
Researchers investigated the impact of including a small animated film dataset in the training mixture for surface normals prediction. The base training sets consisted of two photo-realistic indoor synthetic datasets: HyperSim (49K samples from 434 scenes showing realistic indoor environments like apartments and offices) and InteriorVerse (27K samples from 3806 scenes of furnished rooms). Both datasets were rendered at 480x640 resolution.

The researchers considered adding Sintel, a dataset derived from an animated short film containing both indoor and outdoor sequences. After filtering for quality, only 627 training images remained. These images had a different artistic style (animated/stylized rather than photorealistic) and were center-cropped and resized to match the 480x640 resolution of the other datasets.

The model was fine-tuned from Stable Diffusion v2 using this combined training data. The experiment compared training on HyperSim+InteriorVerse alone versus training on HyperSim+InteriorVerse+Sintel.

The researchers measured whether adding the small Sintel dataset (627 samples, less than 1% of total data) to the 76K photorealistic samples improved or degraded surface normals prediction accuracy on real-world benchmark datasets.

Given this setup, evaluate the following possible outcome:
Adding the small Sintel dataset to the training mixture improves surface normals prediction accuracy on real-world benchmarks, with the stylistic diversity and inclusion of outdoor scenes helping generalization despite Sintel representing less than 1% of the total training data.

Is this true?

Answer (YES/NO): YES